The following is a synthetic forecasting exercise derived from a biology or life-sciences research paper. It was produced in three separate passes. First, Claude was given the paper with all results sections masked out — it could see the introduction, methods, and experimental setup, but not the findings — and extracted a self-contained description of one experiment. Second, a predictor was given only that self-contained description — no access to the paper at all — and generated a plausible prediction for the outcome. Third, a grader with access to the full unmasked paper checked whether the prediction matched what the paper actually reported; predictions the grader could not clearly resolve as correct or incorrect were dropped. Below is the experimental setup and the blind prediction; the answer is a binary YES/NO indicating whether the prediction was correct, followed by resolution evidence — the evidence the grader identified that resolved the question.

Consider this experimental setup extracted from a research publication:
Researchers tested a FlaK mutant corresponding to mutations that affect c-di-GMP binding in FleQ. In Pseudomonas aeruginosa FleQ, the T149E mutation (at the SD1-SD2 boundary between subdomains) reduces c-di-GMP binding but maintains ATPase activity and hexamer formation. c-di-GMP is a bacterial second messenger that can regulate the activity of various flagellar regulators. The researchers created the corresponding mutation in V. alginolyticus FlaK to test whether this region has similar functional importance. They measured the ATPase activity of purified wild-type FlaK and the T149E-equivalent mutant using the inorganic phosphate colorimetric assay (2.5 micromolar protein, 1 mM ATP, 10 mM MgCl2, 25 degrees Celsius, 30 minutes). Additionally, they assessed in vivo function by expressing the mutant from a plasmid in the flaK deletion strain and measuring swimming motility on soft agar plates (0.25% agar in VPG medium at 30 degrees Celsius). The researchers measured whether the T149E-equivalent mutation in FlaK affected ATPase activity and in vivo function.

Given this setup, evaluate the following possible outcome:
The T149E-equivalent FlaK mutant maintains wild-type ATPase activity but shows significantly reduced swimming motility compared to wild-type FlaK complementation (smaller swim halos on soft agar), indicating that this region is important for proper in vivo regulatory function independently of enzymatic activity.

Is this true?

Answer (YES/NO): NO